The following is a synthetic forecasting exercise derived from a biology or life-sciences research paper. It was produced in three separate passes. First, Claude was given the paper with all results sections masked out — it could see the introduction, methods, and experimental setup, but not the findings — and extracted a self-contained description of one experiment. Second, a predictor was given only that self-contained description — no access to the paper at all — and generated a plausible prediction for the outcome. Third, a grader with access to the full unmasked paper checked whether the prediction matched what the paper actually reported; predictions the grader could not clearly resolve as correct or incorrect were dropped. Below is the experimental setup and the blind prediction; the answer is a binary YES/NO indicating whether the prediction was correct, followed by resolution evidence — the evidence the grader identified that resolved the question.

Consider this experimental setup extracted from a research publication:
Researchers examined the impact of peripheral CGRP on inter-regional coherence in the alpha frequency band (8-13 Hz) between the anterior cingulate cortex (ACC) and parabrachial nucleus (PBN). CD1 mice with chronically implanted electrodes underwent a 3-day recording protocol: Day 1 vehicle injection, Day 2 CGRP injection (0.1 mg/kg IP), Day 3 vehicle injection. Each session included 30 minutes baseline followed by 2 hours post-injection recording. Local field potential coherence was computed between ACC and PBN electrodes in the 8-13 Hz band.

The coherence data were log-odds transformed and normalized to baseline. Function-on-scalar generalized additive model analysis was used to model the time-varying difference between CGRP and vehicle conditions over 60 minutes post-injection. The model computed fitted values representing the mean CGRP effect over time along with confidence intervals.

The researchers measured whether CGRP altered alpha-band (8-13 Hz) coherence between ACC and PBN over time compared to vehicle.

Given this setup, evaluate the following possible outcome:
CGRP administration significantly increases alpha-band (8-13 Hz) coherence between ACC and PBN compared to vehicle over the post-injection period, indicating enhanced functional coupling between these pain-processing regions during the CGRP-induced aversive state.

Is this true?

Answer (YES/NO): NO